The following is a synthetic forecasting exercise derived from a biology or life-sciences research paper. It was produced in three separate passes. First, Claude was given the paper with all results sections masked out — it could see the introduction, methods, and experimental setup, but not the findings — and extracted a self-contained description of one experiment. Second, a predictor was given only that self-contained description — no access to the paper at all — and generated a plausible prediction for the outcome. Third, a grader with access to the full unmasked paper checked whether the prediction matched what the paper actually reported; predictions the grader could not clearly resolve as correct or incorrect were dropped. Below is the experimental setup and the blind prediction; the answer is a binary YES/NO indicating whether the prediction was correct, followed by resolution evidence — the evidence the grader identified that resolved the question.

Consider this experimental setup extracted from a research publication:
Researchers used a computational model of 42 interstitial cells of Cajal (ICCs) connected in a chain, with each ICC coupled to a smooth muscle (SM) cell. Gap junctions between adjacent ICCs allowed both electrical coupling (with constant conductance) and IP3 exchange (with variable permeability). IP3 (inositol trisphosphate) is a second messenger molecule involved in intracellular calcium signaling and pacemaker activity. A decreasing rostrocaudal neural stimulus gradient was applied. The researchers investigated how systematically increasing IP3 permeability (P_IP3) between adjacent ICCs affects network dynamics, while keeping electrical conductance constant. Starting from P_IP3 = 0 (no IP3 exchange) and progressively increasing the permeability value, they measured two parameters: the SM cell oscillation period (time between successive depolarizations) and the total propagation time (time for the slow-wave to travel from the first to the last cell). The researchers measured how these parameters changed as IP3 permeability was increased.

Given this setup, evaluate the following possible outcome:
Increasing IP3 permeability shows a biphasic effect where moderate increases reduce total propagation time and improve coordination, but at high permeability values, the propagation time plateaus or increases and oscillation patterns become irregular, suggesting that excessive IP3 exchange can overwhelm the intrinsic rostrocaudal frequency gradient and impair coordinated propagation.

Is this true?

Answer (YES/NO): NO